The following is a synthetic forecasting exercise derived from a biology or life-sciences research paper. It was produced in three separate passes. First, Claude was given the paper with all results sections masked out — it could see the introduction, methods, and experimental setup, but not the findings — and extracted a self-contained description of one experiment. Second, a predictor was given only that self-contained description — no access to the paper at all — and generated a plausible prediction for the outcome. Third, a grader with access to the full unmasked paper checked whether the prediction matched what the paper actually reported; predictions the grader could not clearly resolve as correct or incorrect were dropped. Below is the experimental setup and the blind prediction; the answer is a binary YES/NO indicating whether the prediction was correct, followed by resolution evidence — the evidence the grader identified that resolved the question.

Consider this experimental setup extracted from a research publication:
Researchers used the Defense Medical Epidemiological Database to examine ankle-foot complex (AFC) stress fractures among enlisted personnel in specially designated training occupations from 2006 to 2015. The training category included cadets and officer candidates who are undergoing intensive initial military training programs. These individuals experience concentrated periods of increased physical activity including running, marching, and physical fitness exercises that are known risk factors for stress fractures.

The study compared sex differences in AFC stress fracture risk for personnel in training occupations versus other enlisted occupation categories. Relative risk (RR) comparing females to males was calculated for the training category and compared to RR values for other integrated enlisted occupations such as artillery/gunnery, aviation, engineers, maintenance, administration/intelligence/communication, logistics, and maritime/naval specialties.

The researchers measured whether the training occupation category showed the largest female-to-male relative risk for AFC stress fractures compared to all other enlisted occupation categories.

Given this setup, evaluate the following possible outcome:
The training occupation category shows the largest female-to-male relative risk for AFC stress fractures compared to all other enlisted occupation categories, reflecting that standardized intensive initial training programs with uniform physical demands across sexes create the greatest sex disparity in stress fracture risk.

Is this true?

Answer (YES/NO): NO